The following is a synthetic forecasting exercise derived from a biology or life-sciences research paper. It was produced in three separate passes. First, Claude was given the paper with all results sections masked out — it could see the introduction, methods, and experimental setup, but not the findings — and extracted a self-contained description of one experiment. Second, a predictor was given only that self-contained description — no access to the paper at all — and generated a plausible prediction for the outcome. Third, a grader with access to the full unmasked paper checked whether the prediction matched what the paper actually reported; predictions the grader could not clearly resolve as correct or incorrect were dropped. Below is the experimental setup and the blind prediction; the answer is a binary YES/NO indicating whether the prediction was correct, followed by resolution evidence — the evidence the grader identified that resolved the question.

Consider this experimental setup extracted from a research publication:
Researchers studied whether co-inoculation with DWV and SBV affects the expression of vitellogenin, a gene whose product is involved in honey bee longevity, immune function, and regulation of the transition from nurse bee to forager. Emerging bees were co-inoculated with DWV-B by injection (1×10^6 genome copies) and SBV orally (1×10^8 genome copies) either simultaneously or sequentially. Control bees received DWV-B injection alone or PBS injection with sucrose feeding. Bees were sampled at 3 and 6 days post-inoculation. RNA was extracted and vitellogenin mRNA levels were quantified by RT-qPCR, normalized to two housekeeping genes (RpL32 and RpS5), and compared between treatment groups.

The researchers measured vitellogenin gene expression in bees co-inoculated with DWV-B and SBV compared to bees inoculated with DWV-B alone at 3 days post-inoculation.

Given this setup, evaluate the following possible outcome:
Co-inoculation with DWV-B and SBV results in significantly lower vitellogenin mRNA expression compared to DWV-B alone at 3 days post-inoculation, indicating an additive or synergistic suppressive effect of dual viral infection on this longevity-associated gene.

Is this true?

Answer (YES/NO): NO